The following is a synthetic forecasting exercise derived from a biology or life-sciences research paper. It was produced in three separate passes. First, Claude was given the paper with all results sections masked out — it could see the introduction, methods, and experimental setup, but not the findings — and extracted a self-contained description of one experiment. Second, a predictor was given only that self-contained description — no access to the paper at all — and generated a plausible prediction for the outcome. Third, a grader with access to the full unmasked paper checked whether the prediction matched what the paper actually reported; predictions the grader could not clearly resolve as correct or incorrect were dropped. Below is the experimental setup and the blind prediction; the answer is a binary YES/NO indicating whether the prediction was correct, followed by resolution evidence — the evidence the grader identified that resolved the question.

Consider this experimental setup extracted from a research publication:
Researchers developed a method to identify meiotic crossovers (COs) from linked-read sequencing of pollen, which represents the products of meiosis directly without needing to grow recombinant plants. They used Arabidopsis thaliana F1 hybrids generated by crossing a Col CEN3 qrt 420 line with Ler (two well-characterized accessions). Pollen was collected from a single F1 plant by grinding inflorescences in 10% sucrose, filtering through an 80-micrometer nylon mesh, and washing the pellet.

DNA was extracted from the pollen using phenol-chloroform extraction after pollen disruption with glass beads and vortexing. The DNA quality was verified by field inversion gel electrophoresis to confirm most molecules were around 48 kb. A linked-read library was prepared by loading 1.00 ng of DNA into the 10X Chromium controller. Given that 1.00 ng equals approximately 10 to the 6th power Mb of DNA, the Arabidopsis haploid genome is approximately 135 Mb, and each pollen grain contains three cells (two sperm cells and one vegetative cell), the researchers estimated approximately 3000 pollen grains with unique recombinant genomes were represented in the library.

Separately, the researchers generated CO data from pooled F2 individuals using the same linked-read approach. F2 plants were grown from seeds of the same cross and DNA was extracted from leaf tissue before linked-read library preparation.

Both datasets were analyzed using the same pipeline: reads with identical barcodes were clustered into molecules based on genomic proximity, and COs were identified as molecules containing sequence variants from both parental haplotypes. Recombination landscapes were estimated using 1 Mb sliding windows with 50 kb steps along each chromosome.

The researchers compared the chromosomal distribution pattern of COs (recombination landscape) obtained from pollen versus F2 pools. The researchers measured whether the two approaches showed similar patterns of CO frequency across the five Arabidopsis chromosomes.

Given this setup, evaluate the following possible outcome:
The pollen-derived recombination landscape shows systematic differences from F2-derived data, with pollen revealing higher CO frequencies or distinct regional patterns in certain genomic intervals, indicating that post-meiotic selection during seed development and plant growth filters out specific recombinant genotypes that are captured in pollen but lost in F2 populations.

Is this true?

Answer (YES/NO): NO